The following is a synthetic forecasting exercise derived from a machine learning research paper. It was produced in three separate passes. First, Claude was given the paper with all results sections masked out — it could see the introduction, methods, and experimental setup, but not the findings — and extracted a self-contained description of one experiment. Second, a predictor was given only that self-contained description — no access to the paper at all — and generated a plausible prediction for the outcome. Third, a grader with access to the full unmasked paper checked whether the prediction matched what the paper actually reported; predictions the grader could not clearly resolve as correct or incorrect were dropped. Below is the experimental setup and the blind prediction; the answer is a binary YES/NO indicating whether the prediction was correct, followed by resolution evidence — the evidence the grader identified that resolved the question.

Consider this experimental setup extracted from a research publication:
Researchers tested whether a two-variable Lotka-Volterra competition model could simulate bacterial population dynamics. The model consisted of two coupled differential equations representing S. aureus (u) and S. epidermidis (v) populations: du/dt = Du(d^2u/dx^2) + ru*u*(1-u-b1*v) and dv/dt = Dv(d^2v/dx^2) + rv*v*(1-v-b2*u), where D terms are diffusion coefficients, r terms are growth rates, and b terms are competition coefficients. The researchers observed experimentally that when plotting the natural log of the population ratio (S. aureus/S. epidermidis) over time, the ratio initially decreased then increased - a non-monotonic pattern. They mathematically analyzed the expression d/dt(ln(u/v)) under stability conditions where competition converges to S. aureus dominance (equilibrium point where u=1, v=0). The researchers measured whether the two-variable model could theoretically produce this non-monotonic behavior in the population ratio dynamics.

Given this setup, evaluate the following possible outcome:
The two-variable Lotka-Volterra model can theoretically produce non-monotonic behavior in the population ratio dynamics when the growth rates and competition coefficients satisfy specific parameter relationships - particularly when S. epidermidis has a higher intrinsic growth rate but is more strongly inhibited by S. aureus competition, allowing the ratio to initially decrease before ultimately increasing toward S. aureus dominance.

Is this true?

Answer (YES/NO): NO